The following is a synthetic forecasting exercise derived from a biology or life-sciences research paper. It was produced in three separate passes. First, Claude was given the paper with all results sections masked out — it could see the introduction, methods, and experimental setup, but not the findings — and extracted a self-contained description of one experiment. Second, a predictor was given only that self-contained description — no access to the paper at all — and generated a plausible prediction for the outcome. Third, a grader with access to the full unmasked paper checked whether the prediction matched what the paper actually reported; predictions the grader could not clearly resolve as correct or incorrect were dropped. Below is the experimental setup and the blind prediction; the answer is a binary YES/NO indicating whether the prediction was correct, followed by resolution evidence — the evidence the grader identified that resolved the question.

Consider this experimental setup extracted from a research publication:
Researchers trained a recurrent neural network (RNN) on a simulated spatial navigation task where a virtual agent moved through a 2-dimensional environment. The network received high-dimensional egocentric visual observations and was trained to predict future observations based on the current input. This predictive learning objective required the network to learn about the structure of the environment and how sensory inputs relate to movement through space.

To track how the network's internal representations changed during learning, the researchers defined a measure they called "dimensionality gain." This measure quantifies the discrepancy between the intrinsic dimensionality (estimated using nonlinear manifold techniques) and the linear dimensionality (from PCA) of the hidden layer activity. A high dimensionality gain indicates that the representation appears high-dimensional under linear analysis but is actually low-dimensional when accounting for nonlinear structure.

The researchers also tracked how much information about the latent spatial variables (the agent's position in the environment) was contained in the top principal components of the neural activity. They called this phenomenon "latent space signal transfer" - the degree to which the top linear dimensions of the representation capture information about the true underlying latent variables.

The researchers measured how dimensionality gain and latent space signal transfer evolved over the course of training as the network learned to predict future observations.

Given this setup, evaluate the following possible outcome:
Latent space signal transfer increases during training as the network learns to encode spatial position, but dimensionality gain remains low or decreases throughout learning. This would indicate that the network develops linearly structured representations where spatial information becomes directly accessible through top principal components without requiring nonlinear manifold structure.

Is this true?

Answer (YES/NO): NO